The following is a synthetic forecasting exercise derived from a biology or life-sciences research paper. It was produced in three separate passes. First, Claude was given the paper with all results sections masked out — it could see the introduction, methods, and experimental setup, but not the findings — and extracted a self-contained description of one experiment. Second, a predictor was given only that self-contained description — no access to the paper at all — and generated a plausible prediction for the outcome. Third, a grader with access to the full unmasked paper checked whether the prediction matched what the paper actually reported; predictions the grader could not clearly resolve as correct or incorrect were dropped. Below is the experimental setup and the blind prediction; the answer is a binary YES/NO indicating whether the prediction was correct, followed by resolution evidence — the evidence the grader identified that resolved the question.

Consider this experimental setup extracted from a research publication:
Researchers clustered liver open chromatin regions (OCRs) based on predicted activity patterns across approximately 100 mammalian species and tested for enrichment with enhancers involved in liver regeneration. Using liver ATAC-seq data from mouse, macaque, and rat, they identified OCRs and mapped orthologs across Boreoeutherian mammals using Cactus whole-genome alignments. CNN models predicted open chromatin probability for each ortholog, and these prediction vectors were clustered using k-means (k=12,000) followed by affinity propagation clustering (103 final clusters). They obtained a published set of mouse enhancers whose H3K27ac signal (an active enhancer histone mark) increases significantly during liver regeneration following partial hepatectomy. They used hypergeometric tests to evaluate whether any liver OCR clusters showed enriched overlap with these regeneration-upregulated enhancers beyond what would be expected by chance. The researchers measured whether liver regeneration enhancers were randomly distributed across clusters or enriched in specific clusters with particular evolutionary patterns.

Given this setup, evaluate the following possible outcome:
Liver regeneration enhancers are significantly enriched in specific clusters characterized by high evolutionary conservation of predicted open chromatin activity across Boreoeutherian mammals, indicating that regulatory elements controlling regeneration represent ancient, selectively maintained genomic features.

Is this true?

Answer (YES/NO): NO